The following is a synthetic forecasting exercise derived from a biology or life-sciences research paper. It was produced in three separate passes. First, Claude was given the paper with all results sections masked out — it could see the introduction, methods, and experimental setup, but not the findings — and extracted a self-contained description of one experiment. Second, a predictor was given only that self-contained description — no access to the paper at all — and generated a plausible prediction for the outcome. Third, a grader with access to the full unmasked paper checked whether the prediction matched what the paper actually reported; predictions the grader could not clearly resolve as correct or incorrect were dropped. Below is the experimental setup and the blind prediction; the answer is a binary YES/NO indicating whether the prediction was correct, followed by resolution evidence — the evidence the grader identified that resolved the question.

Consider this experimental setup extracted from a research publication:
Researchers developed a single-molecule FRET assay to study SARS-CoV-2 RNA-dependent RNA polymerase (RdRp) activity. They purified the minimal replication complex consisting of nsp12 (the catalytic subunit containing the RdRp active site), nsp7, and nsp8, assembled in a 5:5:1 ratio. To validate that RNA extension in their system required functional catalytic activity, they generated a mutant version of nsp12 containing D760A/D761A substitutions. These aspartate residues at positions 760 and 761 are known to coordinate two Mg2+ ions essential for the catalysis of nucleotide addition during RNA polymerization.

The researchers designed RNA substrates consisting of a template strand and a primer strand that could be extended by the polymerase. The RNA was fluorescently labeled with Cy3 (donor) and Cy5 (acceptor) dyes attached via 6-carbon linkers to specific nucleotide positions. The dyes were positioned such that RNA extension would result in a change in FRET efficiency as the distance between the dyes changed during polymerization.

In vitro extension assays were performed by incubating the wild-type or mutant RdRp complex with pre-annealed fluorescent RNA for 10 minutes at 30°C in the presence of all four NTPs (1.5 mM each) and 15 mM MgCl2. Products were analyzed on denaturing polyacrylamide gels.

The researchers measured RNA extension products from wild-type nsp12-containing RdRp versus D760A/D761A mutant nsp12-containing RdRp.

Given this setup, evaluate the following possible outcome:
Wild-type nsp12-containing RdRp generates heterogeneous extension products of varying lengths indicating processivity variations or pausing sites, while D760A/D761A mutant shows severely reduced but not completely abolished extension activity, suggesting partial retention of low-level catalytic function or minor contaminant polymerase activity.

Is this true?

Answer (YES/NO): NO